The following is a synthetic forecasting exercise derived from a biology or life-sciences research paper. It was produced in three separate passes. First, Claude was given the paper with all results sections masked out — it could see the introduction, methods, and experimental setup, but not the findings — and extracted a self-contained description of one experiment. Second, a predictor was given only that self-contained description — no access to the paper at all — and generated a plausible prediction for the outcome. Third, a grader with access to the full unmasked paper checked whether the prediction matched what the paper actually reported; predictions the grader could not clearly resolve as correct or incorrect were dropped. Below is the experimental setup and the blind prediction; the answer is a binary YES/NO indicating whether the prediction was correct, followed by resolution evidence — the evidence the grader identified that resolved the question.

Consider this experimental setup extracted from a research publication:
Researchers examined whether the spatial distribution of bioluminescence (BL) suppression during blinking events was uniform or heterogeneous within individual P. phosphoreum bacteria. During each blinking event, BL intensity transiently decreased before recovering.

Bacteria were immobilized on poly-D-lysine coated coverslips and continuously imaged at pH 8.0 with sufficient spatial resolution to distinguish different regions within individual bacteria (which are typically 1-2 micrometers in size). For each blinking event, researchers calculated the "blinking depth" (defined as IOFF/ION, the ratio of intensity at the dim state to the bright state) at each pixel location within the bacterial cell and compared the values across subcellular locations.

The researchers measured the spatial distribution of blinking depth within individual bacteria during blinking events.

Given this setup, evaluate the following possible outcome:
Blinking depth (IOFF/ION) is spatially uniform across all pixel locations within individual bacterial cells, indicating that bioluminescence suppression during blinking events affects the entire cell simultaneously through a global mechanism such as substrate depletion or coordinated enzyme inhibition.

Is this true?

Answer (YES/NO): YES